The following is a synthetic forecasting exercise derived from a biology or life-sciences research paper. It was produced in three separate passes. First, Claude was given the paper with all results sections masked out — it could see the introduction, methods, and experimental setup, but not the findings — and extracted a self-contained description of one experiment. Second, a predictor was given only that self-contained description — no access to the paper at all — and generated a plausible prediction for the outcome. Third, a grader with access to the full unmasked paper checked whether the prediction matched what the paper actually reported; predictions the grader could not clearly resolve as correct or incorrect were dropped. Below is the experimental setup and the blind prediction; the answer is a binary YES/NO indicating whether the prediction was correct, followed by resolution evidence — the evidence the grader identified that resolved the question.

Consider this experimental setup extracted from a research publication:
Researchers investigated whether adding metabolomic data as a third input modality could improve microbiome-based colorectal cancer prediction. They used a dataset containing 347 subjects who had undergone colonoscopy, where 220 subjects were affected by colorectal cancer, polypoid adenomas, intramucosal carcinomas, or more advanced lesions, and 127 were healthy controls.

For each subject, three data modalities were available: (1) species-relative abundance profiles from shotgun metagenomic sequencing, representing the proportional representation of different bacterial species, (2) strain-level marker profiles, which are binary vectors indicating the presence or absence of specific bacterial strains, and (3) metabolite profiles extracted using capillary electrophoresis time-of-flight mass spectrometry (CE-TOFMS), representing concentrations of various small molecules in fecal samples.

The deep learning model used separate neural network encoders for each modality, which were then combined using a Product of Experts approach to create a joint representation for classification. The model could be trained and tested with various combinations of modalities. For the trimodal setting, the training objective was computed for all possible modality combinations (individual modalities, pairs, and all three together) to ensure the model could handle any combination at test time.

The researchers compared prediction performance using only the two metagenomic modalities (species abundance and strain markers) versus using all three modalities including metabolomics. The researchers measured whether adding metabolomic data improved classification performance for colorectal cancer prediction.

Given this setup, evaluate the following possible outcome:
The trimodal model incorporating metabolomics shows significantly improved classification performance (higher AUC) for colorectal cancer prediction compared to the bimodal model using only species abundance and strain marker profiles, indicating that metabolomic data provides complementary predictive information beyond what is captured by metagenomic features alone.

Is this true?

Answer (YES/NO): NO